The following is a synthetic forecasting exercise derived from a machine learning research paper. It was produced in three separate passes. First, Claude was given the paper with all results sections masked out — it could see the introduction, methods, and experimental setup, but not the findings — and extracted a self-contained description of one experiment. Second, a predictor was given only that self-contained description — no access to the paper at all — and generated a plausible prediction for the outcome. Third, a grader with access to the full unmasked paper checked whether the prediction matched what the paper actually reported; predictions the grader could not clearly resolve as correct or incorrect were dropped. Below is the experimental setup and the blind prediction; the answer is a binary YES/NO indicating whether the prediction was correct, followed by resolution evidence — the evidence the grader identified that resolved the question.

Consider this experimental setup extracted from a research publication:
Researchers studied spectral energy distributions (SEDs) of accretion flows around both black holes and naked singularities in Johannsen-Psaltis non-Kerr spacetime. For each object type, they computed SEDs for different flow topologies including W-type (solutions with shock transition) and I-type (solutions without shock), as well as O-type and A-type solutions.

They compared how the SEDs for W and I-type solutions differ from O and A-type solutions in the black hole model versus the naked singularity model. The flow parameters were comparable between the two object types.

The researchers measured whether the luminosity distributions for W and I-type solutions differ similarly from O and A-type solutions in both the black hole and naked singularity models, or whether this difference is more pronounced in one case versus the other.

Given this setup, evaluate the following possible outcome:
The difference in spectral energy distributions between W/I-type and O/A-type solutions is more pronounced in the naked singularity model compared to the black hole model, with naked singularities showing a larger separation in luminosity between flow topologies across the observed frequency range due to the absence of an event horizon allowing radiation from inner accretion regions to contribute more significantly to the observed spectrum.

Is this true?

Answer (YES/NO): NO